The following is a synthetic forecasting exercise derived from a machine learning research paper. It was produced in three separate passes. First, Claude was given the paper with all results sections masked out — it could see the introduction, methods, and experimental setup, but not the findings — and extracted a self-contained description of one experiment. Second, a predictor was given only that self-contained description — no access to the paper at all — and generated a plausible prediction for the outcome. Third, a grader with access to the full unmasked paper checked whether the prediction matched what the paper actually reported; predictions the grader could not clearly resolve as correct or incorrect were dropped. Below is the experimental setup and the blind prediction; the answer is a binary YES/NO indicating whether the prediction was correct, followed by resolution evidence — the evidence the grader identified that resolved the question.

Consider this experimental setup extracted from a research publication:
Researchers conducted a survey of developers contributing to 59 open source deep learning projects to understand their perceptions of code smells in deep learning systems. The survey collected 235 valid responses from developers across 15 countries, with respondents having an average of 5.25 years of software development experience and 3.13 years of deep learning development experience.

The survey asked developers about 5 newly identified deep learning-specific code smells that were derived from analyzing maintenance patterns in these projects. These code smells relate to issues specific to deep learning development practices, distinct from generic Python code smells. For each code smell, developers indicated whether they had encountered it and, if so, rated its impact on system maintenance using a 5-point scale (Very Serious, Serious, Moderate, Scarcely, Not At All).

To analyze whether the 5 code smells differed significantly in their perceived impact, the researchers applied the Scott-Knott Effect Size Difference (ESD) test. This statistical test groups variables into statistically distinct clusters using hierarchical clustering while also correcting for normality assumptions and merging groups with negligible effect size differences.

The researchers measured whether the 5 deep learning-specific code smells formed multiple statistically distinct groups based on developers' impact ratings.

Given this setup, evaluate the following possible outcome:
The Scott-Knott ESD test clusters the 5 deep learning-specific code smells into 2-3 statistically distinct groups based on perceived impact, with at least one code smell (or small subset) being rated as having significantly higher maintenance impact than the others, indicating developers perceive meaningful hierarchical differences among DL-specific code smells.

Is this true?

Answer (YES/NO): YES